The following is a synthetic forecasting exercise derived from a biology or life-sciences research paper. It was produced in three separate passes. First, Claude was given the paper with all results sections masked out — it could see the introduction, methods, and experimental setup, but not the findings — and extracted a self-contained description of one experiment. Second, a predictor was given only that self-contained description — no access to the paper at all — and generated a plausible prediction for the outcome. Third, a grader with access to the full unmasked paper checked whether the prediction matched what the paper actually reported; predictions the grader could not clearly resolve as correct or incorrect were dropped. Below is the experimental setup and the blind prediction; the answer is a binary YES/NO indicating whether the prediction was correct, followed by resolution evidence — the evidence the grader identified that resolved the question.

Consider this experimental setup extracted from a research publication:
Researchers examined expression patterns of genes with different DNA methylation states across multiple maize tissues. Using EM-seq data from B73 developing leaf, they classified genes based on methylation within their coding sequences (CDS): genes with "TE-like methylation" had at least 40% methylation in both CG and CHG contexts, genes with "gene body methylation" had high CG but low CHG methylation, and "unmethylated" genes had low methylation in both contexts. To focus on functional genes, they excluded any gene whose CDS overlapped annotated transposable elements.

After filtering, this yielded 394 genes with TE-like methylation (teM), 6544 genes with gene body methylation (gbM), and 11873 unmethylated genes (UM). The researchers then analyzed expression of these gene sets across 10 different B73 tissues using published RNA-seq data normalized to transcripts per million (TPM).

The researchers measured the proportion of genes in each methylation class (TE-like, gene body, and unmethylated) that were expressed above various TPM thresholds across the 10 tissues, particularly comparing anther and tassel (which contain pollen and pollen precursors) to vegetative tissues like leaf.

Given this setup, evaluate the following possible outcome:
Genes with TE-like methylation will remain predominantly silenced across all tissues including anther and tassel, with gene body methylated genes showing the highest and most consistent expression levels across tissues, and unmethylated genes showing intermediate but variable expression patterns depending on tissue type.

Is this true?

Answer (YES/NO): NO